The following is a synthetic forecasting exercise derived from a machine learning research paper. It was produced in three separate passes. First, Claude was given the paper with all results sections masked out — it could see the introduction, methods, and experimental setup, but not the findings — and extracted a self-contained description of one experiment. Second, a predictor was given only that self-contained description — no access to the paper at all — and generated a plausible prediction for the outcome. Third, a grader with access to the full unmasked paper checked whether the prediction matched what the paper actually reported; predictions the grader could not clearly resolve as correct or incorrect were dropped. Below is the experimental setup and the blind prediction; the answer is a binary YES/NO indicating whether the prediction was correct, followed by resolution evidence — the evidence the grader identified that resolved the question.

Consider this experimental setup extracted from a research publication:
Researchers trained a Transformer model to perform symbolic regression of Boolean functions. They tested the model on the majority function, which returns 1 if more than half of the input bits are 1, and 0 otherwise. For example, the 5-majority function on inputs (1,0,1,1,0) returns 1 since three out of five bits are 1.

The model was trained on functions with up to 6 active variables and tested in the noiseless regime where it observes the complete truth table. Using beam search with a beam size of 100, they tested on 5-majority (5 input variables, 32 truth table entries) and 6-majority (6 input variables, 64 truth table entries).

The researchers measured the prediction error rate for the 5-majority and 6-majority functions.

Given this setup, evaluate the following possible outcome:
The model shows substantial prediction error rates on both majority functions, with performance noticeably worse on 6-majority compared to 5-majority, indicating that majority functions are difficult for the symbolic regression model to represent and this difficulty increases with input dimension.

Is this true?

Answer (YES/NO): NO